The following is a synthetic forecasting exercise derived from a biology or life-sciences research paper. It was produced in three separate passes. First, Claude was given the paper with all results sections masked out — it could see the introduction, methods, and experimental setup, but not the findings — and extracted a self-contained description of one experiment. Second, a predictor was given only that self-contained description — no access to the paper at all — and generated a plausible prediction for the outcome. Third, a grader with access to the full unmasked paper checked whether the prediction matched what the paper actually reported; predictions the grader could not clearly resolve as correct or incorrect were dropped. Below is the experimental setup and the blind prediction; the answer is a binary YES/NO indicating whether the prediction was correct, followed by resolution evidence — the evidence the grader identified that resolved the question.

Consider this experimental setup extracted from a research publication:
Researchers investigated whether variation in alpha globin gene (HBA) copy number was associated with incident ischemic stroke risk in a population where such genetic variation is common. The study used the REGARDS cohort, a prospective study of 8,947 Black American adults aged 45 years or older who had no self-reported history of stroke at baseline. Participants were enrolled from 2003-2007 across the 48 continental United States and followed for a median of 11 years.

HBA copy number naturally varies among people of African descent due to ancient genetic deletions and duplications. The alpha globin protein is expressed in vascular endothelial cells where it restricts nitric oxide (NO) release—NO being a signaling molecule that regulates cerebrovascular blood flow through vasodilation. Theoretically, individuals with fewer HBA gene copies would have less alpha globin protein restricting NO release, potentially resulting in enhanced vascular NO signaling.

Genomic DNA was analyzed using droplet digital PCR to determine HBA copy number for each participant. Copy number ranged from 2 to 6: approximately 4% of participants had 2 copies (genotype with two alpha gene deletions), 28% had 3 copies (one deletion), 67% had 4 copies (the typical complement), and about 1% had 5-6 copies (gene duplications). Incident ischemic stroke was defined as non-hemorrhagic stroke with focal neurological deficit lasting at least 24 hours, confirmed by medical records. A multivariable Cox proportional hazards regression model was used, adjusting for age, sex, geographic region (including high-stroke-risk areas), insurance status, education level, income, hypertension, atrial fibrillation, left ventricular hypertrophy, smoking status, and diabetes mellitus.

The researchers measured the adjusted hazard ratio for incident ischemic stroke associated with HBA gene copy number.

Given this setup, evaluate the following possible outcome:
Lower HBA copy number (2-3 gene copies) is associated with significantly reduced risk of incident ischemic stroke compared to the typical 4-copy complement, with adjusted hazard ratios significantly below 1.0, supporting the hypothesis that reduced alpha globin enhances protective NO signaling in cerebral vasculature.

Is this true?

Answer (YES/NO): NO